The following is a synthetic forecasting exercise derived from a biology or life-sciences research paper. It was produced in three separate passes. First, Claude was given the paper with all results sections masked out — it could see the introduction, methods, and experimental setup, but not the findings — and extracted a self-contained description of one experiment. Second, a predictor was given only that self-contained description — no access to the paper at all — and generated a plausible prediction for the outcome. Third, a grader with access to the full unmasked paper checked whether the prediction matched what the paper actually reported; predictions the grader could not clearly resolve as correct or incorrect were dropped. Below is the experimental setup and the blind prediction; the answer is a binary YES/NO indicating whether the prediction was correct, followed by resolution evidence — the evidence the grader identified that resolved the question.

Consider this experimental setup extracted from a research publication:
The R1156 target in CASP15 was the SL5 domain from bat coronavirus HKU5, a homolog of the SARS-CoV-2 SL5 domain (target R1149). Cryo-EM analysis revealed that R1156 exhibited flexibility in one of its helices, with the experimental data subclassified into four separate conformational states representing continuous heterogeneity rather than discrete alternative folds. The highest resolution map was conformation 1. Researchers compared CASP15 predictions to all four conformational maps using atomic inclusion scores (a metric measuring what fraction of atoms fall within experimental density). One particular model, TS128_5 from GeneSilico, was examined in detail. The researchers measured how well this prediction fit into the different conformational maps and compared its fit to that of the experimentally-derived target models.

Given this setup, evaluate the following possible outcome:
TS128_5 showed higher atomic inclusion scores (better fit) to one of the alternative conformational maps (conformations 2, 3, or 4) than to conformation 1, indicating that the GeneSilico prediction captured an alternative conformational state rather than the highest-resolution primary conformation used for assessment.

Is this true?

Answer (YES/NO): YES